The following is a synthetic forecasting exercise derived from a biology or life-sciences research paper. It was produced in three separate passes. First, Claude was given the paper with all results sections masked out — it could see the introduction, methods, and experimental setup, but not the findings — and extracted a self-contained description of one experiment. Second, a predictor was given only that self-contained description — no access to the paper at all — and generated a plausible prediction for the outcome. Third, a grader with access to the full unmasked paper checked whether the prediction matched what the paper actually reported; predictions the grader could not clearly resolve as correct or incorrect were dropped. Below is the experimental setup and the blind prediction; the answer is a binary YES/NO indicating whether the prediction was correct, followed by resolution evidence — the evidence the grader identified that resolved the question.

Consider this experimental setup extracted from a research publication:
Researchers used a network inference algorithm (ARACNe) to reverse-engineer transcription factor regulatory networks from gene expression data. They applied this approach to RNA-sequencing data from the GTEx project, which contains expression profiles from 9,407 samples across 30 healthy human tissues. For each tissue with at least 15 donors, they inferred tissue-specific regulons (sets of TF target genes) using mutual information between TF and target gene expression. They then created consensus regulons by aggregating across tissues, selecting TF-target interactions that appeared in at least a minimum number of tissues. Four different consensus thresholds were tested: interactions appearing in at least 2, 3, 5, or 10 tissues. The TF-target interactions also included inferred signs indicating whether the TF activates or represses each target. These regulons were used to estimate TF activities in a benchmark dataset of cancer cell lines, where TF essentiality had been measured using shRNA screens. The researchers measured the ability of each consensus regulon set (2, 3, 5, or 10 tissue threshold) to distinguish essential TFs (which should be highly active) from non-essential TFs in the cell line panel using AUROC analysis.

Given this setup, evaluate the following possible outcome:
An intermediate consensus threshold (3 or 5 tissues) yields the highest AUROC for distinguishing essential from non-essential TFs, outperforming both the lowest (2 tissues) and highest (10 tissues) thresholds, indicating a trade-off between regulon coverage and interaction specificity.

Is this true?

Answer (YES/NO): NO